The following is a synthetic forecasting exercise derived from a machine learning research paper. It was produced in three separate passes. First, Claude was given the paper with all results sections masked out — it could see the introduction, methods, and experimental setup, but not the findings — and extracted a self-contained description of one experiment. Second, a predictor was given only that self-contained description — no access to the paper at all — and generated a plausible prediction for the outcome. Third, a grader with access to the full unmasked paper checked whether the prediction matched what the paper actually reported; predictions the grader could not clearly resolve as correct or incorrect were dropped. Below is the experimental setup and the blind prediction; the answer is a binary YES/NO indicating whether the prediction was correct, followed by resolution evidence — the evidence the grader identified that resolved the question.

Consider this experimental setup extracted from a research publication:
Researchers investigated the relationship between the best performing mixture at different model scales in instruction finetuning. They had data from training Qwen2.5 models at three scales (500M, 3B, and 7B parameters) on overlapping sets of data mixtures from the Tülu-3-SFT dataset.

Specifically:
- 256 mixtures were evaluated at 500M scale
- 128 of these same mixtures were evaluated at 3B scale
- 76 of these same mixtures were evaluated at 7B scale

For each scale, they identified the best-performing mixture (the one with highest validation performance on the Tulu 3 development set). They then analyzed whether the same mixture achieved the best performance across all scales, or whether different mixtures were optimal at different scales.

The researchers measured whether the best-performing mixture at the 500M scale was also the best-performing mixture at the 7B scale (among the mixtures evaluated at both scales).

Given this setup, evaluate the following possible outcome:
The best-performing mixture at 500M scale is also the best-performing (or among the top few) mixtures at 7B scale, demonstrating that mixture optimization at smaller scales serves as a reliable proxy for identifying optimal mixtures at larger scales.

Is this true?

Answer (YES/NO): NO